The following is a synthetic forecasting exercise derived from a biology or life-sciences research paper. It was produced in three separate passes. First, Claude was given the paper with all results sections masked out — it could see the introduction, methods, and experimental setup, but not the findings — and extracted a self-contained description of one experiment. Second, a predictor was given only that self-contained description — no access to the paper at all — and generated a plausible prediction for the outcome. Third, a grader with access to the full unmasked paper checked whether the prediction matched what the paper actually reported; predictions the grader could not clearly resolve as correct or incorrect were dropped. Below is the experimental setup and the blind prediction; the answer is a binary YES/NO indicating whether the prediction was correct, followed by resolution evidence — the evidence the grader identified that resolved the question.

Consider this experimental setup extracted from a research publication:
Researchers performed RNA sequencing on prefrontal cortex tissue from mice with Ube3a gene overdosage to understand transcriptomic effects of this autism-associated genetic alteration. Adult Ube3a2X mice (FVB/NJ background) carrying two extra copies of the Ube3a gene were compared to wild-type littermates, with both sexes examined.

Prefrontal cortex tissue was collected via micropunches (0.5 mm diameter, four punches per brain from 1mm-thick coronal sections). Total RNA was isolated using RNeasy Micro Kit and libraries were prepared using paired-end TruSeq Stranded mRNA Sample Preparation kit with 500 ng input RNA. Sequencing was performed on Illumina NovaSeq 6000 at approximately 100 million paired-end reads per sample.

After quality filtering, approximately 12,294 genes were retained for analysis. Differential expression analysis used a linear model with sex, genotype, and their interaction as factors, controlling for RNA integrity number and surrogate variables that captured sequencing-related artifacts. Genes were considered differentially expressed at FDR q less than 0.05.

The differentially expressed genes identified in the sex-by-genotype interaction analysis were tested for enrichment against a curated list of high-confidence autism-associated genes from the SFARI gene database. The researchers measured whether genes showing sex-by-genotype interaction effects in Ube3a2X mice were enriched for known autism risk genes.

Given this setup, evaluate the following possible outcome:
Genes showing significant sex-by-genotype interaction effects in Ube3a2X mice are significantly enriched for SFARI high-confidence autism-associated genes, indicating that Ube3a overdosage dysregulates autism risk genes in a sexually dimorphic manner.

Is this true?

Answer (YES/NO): YES